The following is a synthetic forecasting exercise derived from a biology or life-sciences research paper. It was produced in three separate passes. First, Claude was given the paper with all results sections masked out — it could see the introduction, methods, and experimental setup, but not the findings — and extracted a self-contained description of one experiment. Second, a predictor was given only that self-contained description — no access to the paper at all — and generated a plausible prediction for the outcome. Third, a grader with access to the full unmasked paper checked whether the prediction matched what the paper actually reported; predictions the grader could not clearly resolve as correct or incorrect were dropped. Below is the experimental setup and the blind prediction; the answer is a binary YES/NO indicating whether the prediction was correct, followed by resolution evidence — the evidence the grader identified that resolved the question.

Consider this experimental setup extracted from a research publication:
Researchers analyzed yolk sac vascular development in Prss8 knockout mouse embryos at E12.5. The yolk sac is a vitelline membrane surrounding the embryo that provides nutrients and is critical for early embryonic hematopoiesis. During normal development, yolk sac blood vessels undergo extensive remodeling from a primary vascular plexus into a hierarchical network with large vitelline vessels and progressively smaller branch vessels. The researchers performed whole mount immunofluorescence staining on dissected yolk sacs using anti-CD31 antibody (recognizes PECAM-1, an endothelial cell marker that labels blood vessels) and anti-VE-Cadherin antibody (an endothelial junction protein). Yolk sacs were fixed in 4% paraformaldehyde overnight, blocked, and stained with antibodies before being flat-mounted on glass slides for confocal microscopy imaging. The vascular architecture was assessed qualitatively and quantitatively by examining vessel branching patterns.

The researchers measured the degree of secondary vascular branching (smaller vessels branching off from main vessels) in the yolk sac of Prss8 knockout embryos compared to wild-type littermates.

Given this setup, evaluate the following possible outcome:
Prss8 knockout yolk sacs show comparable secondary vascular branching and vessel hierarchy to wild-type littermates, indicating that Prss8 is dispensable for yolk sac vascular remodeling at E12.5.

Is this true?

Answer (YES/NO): NO